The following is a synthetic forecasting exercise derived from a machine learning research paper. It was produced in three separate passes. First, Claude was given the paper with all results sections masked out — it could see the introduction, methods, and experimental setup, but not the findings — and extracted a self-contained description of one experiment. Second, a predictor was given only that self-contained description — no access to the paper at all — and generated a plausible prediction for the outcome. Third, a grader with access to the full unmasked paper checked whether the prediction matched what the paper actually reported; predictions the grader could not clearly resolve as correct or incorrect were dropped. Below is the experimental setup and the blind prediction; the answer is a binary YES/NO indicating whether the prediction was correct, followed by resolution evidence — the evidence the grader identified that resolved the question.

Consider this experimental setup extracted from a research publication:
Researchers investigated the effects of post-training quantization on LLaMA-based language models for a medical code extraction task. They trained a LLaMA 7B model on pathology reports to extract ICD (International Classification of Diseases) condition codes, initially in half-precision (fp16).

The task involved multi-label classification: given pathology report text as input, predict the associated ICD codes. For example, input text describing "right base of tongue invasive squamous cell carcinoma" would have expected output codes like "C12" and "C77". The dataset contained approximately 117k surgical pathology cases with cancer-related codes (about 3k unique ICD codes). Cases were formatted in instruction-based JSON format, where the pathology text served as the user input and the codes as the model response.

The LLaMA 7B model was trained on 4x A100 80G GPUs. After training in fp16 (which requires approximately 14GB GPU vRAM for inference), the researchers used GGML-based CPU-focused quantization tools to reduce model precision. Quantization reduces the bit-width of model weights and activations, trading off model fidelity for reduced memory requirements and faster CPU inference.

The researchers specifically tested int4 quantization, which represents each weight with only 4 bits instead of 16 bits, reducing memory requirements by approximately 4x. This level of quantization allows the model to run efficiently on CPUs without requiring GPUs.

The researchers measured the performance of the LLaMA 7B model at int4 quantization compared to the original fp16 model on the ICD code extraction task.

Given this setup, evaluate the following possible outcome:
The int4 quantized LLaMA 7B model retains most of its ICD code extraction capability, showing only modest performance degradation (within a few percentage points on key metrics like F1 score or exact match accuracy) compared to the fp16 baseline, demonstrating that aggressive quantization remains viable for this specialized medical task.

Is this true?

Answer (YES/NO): YES